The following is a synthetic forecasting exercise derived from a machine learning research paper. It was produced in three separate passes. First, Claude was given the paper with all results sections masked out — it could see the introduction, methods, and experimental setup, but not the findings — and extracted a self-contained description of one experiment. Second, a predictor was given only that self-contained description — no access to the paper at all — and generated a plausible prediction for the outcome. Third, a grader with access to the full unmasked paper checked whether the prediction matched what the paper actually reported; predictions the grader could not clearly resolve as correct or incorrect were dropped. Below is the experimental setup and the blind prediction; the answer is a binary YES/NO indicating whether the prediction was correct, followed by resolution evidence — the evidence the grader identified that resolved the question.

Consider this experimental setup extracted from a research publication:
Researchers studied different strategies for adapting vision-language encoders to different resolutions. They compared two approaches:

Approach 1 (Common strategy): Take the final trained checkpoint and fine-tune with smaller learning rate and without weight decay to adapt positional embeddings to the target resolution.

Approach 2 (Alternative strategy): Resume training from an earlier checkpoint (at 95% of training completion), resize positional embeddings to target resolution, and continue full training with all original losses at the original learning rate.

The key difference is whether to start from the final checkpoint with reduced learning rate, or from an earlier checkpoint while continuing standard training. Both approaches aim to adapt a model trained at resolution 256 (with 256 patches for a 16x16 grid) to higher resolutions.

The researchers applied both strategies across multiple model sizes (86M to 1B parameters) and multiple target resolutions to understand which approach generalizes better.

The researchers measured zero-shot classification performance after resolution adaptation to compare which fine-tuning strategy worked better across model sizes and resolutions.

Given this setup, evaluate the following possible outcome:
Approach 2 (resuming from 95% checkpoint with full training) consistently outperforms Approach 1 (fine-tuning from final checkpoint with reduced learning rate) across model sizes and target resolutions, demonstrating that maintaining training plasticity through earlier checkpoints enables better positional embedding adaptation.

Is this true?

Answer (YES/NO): YES